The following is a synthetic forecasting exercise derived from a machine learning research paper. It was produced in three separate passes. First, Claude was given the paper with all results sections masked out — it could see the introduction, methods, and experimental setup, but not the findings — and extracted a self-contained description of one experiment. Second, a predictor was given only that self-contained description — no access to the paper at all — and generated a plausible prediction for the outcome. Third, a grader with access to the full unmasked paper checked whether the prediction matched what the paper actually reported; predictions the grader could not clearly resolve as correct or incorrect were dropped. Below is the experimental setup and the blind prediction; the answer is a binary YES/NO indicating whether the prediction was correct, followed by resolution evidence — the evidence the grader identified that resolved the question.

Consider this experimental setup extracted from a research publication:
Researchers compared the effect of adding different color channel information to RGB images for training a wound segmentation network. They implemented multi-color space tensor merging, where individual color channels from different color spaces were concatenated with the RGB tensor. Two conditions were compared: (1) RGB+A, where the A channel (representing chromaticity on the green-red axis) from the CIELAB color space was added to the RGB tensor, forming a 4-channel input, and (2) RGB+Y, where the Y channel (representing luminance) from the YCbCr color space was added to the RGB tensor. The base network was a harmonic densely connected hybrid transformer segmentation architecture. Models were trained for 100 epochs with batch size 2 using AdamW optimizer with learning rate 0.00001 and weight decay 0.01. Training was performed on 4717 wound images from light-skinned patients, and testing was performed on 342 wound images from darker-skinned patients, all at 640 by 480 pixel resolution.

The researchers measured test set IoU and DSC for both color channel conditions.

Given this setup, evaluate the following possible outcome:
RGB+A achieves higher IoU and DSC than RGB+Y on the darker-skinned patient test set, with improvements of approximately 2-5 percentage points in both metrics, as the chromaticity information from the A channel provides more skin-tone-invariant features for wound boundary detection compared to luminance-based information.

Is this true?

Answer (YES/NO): NO